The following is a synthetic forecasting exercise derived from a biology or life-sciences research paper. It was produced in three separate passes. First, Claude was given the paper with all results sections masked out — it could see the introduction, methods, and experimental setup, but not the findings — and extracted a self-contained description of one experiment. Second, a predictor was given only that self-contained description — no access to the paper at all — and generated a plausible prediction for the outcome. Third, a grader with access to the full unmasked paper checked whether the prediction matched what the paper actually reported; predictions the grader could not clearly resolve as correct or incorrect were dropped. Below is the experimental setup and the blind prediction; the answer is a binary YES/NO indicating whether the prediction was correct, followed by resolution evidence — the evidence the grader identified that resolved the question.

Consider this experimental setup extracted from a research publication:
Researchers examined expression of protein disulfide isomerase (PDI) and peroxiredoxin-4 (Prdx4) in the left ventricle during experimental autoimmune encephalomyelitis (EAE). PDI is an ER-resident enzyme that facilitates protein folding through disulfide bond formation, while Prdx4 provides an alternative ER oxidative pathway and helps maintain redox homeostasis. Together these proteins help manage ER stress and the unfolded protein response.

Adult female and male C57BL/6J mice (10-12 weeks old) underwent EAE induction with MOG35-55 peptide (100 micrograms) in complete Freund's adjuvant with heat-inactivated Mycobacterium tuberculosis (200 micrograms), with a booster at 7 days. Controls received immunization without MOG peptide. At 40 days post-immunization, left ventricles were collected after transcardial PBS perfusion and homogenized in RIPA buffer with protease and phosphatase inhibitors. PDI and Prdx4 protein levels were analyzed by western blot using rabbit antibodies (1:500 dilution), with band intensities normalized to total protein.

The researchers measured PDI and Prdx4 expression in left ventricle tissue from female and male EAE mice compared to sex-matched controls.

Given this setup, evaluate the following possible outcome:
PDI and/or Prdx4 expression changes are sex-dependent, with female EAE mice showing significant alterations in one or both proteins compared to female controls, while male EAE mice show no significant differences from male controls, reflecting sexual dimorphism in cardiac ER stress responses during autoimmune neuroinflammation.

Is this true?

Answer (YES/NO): NO